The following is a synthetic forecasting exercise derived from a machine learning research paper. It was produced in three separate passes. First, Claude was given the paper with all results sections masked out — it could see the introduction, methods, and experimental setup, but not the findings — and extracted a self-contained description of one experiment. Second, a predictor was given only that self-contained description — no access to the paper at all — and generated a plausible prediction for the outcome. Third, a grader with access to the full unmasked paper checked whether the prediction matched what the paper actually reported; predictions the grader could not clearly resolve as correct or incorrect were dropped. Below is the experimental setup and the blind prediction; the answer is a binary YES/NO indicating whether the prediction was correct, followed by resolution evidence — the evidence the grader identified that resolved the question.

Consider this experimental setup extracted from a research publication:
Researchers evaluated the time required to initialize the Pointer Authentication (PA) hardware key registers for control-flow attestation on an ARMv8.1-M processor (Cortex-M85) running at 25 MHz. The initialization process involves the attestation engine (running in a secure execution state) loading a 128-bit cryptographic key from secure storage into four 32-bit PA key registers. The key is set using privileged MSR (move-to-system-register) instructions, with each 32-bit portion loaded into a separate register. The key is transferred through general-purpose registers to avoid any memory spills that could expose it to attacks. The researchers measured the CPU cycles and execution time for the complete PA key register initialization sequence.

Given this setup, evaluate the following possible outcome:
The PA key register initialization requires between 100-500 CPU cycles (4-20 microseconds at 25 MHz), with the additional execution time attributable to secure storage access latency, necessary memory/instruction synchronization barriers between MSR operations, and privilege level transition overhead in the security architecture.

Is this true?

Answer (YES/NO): YES